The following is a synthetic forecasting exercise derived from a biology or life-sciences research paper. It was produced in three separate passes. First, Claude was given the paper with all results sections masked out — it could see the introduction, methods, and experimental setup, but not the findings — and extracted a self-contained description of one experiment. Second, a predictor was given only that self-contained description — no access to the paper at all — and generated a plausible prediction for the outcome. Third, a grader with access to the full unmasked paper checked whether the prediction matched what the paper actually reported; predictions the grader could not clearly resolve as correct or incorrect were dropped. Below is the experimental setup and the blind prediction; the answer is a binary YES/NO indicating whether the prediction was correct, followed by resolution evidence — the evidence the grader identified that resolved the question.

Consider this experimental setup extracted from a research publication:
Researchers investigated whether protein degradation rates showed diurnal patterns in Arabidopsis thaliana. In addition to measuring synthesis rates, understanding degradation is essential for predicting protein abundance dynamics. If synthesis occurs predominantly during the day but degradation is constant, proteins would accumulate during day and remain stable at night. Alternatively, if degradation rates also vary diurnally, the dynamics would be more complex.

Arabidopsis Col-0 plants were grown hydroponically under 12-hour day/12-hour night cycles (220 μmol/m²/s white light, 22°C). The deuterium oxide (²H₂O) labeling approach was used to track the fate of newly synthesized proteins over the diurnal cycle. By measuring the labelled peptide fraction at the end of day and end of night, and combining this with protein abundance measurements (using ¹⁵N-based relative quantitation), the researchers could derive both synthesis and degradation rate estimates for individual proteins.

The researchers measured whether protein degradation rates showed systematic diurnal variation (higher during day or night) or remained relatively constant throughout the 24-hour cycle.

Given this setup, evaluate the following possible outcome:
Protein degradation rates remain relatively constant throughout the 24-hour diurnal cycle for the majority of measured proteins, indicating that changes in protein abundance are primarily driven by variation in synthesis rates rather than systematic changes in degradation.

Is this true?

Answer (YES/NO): NO